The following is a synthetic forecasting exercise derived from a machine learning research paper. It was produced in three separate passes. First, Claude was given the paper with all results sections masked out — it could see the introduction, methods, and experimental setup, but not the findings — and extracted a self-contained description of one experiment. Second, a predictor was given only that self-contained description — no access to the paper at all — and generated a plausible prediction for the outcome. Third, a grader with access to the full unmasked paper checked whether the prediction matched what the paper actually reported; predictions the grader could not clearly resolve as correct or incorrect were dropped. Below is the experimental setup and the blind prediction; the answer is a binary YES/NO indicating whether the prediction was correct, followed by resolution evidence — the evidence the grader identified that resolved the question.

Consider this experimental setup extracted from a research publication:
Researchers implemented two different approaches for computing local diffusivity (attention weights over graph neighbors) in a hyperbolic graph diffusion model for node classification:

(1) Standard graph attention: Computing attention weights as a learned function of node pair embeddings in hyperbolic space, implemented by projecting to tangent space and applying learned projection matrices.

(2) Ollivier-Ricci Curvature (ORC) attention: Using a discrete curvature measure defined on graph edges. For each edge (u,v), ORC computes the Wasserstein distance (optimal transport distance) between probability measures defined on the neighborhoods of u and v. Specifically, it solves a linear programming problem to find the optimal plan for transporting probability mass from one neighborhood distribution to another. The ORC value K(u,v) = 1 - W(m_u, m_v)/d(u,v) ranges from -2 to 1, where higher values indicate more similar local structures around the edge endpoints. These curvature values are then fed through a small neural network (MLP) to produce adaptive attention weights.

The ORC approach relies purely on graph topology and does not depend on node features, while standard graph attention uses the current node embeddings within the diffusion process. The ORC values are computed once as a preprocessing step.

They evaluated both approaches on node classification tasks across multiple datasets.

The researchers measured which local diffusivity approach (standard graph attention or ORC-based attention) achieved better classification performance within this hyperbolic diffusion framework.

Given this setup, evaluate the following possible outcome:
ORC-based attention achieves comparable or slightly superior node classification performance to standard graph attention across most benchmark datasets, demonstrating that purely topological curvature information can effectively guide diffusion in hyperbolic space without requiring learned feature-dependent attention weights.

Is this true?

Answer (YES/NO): YES